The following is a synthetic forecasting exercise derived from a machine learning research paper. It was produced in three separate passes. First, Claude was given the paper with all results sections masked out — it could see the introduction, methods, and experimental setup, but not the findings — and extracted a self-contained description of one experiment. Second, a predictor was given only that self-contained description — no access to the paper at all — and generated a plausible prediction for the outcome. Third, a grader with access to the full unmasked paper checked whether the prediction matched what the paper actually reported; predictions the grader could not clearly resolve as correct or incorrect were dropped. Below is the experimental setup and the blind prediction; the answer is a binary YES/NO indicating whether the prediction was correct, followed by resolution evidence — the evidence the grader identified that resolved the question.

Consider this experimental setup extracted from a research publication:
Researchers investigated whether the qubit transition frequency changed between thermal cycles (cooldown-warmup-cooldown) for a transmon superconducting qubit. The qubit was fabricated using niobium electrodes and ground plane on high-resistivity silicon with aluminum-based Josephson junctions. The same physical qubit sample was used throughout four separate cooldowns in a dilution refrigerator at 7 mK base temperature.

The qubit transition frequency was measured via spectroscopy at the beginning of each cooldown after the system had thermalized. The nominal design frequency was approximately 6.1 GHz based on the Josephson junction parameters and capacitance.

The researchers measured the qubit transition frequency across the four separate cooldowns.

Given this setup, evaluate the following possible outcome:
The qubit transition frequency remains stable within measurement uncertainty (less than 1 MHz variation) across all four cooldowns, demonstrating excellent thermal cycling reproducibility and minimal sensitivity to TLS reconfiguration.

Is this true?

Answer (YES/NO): NO